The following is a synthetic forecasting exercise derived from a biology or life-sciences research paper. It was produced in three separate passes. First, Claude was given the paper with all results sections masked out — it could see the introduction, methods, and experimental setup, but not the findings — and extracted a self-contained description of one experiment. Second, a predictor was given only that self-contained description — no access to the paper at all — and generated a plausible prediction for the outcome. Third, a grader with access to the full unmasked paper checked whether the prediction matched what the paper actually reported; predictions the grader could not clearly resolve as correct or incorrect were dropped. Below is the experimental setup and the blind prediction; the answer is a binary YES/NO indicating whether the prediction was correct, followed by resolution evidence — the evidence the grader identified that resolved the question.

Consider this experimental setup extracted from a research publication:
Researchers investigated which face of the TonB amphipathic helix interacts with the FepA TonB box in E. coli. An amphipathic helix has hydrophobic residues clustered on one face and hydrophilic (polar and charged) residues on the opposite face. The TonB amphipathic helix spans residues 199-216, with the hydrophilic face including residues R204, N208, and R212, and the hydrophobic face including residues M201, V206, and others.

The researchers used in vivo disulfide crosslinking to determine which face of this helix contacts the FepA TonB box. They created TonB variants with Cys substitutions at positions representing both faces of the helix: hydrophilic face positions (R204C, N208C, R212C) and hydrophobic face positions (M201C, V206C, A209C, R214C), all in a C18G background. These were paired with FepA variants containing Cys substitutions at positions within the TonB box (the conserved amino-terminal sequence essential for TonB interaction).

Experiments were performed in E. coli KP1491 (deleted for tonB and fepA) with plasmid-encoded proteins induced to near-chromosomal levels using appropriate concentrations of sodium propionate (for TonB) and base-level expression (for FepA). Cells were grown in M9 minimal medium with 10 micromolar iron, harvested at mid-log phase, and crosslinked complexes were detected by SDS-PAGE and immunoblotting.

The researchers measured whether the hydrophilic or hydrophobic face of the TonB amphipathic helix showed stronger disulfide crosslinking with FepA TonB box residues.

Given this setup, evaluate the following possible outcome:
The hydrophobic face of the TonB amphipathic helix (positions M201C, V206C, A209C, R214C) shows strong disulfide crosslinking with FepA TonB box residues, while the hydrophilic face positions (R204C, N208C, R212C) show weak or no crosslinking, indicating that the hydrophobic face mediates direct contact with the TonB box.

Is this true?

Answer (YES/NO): NO